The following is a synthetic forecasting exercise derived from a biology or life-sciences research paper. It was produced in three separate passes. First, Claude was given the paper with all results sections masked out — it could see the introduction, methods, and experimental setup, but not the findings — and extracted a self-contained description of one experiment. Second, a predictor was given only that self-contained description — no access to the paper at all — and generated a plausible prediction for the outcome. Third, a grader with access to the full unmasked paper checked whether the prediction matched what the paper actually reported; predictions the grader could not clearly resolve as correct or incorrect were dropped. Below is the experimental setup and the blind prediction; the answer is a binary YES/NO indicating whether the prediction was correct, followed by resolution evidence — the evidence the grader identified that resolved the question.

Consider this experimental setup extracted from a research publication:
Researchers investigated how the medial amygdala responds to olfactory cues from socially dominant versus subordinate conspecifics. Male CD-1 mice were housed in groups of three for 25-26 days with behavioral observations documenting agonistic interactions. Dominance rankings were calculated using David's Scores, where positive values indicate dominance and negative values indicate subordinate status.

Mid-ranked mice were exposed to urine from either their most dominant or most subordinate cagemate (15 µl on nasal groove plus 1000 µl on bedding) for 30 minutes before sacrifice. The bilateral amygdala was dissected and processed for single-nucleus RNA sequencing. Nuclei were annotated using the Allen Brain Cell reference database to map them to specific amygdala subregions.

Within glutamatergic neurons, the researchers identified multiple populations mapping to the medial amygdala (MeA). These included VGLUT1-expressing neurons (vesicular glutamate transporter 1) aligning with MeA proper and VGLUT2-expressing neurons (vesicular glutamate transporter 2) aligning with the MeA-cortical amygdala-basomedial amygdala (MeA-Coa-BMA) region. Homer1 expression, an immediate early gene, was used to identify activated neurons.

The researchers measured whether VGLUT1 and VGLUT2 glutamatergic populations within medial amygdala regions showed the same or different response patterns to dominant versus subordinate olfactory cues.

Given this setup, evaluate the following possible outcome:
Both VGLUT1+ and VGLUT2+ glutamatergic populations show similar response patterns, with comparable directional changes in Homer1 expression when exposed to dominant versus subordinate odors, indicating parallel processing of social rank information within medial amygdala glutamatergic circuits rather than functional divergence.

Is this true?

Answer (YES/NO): NO